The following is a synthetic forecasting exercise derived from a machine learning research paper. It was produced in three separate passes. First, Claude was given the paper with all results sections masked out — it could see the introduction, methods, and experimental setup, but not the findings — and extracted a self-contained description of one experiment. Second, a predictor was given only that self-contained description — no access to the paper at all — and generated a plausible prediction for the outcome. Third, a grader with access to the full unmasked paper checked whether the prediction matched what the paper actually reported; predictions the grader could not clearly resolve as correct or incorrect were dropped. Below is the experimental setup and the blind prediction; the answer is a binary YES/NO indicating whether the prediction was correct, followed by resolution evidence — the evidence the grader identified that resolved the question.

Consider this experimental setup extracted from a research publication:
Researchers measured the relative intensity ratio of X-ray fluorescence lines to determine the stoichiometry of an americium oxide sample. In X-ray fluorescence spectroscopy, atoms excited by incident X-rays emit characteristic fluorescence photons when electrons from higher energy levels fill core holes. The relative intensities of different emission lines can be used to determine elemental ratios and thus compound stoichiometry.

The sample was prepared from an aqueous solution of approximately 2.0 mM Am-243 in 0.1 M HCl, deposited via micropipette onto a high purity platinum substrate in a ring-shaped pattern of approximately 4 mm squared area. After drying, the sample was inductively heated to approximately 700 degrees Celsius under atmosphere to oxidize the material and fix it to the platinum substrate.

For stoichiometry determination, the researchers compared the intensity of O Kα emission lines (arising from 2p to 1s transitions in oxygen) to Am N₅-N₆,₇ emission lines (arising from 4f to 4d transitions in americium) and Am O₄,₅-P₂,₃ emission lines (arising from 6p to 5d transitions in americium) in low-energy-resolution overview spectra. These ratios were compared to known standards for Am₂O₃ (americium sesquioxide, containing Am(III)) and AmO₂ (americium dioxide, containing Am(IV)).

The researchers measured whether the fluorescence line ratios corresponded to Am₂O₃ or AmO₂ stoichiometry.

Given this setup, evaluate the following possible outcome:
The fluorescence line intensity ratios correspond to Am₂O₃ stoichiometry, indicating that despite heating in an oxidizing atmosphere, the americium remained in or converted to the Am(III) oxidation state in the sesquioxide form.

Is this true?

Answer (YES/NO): YES